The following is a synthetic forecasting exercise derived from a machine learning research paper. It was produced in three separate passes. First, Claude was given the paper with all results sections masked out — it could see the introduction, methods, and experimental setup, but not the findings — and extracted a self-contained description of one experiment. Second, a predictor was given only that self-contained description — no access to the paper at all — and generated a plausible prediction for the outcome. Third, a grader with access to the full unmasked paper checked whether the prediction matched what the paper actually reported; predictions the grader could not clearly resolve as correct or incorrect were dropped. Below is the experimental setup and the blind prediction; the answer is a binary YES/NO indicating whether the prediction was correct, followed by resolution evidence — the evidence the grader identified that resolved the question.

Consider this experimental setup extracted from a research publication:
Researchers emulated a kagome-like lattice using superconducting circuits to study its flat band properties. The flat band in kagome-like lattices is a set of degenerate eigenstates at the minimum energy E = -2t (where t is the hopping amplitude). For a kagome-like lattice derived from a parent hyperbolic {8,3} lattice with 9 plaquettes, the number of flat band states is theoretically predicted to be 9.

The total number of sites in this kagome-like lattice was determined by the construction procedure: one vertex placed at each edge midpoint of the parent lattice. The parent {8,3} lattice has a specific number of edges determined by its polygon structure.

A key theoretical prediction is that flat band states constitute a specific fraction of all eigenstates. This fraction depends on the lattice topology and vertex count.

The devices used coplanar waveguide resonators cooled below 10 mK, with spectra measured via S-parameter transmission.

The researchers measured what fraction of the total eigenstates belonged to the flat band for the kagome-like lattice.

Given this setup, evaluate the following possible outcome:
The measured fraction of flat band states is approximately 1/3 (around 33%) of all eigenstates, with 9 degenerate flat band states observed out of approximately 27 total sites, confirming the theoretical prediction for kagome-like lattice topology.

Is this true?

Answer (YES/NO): NO